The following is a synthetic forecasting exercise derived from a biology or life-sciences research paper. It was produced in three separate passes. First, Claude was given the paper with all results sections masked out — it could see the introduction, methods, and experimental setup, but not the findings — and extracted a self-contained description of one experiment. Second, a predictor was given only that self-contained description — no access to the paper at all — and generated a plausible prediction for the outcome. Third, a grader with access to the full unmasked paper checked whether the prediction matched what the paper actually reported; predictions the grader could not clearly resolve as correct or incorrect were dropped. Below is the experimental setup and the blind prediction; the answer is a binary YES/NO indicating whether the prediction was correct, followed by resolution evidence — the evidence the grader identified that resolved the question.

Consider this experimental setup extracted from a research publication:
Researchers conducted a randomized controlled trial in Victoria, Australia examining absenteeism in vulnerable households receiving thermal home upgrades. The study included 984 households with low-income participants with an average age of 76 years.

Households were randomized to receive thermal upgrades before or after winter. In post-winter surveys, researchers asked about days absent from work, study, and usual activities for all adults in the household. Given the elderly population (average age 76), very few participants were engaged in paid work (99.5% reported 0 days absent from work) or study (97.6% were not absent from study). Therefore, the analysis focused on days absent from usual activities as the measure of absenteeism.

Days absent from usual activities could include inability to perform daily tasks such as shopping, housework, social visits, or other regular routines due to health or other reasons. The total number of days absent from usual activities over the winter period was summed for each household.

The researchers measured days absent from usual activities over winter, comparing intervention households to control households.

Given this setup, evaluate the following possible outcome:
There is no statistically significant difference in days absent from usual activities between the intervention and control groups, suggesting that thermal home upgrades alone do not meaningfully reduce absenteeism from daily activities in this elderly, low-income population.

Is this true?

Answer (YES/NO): YES